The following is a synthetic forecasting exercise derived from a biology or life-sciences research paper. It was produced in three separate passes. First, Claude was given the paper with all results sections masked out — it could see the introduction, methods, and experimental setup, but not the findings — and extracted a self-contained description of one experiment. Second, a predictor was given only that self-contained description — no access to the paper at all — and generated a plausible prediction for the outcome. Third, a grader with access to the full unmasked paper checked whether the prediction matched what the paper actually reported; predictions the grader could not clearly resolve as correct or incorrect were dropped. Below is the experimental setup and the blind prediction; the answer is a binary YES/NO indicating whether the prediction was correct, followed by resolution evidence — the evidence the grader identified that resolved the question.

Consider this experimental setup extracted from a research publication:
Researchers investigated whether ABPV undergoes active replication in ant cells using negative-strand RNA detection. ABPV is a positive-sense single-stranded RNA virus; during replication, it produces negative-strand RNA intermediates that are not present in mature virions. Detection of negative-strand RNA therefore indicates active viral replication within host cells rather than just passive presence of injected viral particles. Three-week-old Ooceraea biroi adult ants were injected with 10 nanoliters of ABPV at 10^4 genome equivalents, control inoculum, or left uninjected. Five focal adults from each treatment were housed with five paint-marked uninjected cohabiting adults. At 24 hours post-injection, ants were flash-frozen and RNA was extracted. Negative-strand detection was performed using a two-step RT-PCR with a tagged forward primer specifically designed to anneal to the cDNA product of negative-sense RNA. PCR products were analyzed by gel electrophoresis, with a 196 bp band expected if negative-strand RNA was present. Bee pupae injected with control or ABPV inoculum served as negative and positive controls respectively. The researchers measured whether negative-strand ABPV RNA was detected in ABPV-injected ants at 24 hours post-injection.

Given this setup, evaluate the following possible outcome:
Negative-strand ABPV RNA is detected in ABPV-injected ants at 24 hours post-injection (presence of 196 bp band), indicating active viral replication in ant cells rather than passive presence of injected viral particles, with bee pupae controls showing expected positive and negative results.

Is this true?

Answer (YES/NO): NO